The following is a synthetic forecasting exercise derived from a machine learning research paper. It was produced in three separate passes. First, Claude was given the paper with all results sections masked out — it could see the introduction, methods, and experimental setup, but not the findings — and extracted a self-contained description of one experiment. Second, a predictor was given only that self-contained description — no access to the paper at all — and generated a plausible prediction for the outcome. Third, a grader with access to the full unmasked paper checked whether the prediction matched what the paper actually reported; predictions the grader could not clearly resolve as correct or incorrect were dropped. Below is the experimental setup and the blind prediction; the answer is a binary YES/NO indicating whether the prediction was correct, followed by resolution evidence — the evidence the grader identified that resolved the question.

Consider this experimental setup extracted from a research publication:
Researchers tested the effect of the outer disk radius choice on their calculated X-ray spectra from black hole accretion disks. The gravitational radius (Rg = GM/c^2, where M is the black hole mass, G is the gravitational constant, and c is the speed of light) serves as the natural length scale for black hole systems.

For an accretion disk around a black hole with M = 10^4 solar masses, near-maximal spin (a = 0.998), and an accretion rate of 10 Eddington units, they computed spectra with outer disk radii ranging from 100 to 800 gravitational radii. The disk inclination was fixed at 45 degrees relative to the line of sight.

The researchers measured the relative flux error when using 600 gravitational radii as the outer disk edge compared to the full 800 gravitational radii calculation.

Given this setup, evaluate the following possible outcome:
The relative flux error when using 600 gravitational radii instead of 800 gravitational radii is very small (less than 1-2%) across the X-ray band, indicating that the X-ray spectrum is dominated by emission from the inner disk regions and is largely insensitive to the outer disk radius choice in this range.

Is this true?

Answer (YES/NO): YES